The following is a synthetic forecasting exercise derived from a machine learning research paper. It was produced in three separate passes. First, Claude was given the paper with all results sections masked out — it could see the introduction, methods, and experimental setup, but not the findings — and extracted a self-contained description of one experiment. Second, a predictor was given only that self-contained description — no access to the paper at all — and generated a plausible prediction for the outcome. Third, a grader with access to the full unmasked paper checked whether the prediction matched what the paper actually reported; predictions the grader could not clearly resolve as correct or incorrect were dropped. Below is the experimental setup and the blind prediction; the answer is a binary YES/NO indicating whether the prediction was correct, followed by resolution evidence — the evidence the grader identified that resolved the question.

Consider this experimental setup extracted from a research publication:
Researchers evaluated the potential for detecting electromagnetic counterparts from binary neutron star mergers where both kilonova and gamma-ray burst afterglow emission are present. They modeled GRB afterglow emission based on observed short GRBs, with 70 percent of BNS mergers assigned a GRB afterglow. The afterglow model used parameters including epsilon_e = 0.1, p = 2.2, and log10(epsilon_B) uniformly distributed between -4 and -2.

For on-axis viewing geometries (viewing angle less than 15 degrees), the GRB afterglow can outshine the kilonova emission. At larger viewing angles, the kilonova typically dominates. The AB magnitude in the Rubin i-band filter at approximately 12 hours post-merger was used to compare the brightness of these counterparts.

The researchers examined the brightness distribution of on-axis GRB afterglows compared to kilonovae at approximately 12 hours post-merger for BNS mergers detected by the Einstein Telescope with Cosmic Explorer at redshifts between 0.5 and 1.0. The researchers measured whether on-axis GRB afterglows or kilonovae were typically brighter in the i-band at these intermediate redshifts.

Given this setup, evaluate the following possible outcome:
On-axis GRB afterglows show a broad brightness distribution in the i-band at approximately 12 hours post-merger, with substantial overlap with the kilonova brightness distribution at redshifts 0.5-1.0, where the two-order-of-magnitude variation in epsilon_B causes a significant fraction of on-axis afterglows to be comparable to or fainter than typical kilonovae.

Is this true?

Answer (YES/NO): NO